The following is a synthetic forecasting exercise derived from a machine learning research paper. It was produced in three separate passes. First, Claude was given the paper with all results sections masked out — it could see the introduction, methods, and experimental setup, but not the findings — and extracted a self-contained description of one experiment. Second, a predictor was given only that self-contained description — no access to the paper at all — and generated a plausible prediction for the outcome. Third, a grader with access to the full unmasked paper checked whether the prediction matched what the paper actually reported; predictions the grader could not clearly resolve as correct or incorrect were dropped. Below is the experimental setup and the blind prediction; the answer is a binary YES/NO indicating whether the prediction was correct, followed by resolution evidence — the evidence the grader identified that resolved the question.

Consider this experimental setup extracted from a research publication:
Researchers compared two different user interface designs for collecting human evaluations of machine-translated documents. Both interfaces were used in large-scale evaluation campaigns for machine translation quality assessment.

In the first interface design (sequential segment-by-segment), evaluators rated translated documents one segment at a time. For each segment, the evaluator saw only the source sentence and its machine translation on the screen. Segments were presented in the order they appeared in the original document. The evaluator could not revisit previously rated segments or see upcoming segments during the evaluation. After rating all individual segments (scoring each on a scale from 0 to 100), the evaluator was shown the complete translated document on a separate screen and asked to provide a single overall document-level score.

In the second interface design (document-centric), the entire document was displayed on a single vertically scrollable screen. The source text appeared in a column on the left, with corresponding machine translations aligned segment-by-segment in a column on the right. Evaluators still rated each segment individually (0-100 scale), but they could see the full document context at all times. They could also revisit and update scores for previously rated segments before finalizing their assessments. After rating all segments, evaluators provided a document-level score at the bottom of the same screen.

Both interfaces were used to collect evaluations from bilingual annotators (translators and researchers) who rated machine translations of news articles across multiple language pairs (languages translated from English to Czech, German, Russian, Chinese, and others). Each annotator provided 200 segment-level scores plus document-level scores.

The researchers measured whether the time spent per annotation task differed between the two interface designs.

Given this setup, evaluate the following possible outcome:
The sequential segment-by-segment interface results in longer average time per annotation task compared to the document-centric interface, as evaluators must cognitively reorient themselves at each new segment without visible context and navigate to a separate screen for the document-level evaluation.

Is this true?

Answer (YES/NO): NO